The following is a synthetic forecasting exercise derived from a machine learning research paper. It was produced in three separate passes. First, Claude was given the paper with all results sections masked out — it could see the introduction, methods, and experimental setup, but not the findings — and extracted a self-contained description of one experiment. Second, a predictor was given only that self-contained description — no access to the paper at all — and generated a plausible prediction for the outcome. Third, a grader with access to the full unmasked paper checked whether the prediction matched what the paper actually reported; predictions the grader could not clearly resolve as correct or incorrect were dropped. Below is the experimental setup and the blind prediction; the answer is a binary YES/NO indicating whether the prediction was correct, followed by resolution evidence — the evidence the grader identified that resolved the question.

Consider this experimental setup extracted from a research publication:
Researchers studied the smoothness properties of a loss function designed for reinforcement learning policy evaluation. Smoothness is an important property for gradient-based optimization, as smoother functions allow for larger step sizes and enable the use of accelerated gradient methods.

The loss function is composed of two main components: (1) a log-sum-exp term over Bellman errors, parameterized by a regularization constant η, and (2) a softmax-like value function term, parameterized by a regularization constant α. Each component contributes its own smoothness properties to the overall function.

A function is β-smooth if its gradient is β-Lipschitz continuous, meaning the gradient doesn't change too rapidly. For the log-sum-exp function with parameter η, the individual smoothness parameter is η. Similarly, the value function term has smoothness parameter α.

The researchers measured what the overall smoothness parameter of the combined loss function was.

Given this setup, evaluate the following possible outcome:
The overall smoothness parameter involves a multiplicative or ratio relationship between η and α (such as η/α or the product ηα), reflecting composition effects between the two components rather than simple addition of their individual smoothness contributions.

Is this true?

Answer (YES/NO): NO